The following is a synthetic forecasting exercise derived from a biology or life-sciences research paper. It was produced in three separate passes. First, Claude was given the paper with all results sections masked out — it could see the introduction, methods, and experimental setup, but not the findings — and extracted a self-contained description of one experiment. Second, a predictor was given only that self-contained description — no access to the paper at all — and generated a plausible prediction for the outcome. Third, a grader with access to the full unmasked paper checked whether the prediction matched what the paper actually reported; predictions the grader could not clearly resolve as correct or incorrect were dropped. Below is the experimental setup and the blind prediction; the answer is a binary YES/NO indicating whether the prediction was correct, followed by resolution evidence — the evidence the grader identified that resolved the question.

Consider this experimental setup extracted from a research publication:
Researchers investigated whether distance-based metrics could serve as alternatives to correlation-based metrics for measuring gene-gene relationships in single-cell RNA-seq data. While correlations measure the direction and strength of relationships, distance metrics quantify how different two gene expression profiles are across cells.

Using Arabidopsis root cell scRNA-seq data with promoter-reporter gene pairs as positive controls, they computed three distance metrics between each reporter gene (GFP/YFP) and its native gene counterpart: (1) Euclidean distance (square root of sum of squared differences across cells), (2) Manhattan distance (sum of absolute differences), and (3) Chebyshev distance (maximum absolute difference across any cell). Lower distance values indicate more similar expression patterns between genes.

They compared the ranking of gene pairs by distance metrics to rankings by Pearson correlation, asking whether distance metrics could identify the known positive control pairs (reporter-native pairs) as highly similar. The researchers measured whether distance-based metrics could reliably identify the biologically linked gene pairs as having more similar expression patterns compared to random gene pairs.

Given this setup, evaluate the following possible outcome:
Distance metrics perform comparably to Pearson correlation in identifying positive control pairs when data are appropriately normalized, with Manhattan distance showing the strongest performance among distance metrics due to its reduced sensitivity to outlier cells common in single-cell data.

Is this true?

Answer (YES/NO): NO